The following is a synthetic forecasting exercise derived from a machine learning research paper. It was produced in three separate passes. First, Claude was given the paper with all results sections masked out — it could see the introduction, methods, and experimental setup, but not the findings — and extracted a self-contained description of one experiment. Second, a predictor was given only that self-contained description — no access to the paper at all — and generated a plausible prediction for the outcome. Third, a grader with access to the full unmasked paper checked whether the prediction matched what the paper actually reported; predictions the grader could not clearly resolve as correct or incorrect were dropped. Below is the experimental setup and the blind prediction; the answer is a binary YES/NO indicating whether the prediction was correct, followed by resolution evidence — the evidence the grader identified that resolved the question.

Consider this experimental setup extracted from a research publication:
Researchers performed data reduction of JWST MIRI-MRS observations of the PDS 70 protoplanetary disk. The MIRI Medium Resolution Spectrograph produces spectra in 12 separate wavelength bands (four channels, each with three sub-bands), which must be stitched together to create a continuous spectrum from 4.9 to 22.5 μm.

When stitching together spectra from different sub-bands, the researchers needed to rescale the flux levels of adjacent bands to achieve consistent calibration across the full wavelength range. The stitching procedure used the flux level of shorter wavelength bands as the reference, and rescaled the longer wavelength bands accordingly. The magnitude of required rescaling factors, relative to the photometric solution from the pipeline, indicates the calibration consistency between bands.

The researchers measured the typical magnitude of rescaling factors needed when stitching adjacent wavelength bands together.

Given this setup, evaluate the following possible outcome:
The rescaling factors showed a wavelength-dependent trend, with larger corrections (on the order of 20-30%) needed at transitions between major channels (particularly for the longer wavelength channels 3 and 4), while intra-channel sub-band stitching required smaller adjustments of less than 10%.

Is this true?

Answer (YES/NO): NO